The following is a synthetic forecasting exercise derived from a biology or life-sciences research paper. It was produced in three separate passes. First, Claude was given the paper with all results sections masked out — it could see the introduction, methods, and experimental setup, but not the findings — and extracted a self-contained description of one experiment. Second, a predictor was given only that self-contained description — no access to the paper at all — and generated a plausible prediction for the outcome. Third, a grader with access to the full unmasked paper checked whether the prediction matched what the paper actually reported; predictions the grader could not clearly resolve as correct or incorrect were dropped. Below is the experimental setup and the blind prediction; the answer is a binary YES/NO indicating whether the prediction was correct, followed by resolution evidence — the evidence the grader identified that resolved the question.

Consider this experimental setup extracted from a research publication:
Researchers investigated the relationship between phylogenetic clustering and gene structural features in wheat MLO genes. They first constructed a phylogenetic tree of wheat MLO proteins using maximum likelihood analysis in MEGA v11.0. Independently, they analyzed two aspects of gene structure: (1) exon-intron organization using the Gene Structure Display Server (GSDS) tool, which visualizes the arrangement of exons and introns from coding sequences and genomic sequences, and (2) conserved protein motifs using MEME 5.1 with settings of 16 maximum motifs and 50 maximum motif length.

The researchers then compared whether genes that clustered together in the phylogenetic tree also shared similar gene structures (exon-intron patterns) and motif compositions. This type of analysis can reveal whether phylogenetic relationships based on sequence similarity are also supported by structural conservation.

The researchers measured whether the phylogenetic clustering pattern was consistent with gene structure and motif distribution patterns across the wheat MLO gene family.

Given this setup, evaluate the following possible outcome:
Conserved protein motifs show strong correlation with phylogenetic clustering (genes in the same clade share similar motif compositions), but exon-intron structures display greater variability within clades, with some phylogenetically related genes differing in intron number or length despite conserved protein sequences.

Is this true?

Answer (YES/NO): NO